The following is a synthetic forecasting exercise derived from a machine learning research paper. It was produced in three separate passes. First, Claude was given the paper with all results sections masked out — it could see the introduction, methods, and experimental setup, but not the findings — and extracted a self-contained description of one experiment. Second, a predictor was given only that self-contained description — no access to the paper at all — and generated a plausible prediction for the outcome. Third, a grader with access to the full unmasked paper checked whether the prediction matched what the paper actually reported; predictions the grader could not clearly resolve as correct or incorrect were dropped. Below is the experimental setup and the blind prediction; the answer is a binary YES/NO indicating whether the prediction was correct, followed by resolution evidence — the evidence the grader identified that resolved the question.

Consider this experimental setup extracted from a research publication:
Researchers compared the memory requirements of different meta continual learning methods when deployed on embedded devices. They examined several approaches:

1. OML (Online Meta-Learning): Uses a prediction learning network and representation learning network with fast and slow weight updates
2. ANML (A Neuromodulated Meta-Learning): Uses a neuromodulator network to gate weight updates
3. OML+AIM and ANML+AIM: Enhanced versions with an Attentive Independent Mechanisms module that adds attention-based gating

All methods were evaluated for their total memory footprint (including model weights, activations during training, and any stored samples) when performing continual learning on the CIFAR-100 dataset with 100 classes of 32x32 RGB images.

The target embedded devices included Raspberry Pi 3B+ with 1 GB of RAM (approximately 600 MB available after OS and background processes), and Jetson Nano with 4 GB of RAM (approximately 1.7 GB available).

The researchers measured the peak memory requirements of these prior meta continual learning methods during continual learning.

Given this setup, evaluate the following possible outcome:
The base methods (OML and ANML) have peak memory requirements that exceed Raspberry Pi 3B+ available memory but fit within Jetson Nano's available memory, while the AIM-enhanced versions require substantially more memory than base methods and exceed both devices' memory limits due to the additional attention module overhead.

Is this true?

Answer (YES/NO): NO